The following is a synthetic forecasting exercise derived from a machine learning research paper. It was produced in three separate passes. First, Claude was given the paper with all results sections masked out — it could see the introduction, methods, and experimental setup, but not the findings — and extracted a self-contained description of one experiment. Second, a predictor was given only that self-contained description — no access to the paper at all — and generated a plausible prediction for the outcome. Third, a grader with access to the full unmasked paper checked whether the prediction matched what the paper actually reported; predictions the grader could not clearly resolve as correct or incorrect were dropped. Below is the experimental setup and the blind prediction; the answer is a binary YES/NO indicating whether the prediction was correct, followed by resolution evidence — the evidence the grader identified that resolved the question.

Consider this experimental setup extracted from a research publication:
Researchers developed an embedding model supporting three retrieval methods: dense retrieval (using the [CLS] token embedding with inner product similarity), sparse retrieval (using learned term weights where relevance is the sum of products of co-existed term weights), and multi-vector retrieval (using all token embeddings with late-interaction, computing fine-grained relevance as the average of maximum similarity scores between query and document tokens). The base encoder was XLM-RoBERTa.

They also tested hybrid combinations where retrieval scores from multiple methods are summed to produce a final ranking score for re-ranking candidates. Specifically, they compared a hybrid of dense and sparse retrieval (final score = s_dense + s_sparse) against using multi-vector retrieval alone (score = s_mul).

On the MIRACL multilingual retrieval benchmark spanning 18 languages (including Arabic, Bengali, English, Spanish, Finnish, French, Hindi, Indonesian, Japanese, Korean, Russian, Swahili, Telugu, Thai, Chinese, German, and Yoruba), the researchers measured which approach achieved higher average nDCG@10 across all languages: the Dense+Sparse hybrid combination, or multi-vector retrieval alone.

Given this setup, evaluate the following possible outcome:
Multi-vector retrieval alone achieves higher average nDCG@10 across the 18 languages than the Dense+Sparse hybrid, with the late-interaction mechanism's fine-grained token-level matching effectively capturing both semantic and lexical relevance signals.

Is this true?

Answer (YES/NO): YES